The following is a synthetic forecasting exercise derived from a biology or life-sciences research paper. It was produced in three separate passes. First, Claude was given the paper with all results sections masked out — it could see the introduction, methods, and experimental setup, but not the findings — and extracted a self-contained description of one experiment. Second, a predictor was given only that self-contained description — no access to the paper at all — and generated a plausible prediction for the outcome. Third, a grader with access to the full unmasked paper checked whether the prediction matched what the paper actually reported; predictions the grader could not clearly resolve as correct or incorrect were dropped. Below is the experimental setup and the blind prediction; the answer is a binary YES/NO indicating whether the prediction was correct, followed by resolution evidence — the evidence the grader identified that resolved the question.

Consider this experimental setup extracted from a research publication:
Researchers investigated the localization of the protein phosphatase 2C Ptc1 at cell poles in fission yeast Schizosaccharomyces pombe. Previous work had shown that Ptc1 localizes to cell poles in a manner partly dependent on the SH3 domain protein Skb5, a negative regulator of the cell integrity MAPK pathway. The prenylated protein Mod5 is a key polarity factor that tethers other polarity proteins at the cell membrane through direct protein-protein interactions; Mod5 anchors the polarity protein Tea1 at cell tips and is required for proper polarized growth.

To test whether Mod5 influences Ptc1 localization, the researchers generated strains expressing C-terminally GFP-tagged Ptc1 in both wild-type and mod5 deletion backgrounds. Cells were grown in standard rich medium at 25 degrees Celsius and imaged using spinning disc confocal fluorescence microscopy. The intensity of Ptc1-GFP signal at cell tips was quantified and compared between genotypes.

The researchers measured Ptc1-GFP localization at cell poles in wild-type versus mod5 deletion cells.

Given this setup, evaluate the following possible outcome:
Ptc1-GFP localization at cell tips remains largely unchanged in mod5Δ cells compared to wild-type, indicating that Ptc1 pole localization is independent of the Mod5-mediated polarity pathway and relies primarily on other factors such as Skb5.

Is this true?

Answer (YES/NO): NO